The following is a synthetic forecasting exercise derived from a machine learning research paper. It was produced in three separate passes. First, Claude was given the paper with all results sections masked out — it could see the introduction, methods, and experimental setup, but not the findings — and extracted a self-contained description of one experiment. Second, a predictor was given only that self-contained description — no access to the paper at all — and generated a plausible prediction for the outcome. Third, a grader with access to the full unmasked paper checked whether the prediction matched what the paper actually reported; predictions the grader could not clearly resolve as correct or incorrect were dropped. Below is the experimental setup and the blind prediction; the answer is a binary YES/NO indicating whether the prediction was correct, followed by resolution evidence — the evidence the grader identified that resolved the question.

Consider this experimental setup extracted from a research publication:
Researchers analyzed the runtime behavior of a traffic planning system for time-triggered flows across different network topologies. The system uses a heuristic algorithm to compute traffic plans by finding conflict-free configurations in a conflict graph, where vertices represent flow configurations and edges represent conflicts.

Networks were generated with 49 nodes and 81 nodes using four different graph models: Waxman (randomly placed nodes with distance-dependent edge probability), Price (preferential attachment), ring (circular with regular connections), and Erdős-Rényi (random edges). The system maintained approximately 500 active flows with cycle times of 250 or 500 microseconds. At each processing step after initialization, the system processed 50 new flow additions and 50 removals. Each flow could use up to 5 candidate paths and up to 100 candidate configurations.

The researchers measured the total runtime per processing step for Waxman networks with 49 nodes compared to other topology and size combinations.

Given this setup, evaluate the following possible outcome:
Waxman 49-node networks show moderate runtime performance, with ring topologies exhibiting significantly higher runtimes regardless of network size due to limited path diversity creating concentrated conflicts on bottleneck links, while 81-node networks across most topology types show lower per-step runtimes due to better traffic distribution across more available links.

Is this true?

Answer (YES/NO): NO